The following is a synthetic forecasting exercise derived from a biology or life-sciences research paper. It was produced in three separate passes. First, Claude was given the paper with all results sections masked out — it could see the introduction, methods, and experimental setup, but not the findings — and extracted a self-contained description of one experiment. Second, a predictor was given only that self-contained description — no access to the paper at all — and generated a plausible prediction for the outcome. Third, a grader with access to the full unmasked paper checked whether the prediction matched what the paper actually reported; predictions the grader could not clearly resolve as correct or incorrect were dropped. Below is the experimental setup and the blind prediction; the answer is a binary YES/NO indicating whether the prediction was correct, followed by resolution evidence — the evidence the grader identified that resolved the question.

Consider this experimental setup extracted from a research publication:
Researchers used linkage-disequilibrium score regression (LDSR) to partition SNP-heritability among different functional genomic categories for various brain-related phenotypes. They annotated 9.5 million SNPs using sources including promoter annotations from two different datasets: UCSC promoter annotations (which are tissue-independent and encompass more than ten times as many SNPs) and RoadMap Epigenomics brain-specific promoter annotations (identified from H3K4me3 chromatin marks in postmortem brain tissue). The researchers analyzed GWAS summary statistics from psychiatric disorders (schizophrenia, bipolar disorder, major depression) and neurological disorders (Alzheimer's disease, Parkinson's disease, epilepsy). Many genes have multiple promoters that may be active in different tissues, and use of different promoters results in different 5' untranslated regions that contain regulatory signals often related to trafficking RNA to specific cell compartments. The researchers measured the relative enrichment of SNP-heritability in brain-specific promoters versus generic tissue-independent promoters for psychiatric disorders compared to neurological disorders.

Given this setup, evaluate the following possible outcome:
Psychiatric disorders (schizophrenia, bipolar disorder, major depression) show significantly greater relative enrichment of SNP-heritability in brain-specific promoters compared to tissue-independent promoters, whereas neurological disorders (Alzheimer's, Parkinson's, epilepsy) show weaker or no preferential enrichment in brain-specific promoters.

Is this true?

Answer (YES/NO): YES